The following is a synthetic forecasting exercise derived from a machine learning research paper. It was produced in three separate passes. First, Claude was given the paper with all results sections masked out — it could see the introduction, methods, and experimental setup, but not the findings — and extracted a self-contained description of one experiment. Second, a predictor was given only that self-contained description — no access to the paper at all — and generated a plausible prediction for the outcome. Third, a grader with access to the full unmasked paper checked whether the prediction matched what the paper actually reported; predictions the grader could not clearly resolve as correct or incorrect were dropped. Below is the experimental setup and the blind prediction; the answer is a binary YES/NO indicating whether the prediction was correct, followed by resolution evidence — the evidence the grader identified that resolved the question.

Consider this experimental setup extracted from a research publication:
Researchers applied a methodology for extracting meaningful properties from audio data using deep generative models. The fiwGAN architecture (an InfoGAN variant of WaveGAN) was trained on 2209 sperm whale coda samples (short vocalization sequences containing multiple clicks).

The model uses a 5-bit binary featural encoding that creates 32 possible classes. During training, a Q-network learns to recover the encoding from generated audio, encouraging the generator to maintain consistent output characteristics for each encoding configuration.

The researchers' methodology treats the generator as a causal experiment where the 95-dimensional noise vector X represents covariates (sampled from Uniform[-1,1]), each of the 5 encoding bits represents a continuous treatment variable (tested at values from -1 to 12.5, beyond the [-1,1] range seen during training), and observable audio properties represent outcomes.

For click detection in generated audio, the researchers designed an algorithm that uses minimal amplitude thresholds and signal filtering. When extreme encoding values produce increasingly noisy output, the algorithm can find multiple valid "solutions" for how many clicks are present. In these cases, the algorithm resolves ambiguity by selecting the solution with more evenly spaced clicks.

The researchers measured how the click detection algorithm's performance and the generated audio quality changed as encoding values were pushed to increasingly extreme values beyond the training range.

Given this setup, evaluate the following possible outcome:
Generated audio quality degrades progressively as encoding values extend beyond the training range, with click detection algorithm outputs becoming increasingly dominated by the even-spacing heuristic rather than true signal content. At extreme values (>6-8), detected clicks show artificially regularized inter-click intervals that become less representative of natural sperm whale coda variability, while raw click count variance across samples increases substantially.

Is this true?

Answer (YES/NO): NO